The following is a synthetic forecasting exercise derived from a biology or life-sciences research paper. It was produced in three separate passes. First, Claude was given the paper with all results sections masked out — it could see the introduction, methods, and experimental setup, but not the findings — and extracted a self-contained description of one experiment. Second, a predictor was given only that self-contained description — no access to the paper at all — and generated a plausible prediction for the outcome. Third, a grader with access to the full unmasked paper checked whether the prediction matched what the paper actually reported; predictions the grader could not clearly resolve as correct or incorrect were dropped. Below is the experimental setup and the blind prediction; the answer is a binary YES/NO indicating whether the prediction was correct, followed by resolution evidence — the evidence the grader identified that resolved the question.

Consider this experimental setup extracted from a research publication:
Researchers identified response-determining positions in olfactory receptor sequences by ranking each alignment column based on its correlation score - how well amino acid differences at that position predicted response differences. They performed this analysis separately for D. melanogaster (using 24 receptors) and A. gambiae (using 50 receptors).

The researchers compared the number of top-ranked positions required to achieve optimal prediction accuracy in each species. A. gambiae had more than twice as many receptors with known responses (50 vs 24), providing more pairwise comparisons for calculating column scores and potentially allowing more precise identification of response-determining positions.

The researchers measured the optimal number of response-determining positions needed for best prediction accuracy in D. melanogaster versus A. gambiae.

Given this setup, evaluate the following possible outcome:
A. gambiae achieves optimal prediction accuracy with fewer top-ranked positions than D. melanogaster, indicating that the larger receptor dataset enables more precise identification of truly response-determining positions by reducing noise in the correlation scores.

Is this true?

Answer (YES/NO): NO